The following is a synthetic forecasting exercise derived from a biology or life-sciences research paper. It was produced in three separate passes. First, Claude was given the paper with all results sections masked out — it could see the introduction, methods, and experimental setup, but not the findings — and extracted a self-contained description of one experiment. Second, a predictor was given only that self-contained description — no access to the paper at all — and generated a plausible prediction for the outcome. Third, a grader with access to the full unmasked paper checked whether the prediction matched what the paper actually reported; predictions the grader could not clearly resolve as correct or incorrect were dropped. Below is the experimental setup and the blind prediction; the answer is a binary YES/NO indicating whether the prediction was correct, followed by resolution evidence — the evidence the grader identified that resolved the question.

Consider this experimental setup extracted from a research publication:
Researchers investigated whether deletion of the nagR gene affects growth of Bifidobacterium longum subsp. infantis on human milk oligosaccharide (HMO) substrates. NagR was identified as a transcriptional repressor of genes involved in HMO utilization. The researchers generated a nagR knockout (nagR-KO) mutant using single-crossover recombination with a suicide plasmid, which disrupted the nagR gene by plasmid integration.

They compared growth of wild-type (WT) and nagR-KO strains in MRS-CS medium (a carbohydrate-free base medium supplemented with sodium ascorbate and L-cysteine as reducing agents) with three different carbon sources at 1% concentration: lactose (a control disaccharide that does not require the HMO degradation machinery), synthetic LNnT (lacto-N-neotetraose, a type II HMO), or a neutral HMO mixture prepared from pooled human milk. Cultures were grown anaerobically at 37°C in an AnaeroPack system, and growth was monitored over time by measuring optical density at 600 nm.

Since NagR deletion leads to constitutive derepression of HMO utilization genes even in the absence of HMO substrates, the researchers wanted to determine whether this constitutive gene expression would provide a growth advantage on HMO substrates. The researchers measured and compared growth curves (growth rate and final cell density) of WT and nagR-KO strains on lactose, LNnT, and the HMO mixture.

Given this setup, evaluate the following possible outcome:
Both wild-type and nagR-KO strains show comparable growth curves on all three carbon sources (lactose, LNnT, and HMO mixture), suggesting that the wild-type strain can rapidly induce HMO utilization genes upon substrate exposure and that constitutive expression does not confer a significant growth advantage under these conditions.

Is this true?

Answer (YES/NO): NO